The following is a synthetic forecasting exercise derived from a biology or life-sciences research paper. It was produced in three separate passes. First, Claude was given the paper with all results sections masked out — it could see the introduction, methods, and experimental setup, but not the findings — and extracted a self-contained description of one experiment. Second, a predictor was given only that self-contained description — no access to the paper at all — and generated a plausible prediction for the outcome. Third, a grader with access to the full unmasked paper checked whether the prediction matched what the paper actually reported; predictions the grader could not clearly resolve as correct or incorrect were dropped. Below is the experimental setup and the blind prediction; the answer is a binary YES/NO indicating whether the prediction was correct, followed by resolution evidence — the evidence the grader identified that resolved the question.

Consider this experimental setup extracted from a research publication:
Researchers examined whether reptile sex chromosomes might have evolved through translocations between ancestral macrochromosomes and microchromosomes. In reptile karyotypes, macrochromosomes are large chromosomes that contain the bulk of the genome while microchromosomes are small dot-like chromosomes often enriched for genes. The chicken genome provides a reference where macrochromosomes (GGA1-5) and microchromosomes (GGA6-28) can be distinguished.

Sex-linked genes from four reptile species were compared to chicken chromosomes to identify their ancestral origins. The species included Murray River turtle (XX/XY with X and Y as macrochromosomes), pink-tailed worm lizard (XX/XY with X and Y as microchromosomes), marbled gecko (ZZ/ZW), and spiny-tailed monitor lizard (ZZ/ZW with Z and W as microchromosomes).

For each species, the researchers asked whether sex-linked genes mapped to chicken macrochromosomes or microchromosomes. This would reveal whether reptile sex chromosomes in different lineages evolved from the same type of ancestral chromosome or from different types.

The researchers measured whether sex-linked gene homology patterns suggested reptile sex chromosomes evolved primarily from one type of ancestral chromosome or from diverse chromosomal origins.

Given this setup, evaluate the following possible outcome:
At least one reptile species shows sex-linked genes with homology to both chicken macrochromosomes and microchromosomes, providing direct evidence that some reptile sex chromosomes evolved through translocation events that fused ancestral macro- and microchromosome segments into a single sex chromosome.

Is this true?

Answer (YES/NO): YES